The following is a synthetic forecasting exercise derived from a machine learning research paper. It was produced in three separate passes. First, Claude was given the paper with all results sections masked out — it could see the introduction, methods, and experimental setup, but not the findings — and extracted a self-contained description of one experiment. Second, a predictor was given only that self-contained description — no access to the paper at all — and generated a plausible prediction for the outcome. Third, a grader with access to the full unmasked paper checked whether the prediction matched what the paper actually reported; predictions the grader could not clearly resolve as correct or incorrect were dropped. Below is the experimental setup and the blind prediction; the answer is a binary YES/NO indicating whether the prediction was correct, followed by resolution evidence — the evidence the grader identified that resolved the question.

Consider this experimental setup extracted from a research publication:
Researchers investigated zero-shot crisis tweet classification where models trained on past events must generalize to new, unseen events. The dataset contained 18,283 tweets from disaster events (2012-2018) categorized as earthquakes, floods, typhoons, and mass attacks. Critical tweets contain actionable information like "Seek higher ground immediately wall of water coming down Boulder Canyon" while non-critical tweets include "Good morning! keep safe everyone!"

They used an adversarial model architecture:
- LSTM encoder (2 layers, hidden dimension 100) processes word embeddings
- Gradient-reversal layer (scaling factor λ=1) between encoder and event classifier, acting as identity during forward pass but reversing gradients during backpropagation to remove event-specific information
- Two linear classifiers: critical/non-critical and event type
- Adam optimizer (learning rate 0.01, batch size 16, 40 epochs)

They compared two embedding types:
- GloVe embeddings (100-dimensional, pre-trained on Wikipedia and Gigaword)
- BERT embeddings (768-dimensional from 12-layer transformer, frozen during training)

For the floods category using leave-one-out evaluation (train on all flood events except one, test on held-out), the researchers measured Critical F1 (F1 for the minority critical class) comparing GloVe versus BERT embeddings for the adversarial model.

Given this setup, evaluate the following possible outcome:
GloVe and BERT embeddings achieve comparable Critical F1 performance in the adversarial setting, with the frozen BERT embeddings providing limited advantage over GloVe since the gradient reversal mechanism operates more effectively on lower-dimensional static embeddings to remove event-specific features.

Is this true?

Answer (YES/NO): YES